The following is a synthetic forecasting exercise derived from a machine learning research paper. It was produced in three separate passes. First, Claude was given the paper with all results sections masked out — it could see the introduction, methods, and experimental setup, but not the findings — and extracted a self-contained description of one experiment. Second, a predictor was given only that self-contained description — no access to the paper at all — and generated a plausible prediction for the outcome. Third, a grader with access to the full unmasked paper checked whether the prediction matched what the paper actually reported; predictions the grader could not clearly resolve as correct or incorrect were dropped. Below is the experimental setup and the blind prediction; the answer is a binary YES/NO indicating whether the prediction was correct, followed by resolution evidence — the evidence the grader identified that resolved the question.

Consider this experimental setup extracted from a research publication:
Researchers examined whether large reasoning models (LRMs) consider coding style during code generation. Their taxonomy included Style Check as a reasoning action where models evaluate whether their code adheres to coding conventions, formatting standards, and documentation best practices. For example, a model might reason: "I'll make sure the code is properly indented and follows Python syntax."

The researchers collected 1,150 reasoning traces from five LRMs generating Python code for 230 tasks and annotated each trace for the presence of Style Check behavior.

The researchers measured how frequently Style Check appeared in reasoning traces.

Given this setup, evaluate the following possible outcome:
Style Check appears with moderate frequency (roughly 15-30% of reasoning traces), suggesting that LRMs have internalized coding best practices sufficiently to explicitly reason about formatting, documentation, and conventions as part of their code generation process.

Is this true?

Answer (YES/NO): NO